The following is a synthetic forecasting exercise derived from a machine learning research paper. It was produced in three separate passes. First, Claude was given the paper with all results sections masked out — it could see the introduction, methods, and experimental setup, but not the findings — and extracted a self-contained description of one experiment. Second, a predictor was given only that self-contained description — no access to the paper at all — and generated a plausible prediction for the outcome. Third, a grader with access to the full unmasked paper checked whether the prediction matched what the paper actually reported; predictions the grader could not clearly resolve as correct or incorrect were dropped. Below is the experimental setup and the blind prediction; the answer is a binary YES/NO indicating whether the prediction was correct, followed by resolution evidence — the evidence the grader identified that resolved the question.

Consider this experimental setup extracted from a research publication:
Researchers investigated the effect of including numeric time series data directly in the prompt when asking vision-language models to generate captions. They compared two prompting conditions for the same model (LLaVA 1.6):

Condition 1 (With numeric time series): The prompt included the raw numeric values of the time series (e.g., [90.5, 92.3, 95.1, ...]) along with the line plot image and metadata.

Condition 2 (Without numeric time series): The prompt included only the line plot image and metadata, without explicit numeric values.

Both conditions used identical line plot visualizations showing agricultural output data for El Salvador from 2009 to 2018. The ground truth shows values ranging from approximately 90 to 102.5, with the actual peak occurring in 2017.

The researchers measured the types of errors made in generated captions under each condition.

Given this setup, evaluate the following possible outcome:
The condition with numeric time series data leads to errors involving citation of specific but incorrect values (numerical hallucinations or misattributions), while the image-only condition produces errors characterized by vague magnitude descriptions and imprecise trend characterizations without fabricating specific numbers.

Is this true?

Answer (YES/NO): NO